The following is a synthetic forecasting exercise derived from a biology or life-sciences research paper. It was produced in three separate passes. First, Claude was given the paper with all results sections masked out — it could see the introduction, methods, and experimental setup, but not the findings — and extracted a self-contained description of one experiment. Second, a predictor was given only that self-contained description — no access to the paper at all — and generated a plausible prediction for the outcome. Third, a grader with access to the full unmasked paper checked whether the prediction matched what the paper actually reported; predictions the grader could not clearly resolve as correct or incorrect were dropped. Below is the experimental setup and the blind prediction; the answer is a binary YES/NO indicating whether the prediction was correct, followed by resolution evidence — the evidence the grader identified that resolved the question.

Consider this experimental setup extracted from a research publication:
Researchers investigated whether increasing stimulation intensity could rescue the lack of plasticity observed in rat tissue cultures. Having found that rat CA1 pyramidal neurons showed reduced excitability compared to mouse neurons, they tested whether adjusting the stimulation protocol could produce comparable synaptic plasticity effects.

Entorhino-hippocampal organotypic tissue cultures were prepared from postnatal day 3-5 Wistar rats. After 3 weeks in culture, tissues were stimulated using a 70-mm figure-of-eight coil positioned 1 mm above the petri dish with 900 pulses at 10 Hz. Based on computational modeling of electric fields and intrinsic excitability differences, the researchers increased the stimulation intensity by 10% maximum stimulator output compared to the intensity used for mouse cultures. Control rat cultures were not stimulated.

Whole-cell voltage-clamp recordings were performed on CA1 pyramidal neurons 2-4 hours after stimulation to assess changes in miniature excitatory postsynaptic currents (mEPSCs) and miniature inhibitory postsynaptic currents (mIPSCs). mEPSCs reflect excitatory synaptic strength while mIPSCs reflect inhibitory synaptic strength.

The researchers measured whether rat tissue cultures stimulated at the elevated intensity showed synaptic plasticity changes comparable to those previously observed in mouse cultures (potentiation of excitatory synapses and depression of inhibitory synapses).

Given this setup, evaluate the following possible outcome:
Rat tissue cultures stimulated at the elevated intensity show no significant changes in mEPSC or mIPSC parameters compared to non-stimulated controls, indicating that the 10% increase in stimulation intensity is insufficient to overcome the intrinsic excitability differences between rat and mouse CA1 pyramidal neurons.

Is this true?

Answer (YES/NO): NO